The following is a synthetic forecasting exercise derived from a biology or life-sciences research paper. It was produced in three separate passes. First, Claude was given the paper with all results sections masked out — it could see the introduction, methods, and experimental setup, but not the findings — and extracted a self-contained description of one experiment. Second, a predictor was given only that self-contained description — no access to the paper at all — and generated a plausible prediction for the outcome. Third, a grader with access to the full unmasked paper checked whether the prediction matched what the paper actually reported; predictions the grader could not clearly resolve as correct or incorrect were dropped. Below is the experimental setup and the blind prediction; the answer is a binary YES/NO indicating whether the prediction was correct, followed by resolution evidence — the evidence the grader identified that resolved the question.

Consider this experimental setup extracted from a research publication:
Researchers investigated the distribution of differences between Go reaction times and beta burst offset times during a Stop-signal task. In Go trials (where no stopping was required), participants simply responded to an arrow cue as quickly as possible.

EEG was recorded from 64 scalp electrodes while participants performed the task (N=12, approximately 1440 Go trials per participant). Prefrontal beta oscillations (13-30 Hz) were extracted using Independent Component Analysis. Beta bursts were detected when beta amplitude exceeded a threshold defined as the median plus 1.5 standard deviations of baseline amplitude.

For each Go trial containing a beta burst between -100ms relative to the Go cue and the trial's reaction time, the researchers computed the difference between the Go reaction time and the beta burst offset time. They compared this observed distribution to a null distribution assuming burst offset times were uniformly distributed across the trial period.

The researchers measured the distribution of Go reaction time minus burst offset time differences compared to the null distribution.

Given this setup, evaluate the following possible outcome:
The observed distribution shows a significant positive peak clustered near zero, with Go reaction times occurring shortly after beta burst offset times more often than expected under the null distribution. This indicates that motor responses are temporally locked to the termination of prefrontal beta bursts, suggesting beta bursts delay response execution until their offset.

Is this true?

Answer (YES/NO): YES